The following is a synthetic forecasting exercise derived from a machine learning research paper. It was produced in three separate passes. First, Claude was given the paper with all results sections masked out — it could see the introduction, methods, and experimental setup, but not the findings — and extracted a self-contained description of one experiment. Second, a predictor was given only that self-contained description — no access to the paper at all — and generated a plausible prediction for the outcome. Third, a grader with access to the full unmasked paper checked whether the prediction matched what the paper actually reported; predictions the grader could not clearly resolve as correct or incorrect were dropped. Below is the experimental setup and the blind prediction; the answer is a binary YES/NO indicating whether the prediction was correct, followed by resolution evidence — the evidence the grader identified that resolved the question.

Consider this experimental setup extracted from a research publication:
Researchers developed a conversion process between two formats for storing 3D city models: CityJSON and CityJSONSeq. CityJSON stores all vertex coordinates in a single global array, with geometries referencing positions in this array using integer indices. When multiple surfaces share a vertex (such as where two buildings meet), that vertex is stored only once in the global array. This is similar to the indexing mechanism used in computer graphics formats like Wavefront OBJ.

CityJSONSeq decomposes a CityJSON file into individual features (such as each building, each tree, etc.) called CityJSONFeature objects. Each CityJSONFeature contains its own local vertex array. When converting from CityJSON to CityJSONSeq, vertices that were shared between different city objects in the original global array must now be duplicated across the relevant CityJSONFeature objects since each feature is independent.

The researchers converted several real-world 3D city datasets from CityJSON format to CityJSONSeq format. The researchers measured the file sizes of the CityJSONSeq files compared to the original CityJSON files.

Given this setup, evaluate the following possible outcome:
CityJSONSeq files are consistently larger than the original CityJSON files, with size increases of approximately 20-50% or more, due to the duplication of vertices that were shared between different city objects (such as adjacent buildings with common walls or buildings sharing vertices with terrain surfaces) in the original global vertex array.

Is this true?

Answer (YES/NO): NO